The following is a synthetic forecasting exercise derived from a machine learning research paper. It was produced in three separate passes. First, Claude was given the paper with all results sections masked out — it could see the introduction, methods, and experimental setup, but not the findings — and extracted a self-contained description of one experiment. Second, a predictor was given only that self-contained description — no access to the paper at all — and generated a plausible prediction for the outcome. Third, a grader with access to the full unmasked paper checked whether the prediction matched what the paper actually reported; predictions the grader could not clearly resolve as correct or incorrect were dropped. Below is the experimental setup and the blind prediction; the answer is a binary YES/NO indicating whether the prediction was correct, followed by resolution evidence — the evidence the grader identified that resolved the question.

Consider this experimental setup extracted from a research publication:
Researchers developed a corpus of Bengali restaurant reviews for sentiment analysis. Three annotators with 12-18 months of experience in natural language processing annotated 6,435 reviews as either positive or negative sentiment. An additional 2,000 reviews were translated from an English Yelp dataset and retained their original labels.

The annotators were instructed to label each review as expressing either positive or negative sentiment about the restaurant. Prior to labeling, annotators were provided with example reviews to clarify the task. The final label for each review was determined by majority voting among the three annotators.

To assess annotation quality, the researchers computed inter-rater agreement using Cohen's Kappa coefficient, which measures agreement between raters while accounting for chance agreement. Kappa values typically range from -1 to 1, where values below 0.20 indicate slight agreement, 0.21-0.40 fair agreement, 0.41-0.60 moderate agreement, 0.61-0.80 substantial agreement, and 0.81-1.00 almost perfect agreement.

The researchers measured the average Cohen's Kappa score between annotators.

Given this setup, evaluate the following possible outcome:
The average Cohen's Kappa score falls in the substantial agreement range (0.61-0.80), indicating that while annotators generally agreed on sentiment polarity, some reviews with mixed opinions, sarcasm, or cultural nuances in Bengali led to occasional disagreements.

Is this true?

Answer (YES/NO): NO